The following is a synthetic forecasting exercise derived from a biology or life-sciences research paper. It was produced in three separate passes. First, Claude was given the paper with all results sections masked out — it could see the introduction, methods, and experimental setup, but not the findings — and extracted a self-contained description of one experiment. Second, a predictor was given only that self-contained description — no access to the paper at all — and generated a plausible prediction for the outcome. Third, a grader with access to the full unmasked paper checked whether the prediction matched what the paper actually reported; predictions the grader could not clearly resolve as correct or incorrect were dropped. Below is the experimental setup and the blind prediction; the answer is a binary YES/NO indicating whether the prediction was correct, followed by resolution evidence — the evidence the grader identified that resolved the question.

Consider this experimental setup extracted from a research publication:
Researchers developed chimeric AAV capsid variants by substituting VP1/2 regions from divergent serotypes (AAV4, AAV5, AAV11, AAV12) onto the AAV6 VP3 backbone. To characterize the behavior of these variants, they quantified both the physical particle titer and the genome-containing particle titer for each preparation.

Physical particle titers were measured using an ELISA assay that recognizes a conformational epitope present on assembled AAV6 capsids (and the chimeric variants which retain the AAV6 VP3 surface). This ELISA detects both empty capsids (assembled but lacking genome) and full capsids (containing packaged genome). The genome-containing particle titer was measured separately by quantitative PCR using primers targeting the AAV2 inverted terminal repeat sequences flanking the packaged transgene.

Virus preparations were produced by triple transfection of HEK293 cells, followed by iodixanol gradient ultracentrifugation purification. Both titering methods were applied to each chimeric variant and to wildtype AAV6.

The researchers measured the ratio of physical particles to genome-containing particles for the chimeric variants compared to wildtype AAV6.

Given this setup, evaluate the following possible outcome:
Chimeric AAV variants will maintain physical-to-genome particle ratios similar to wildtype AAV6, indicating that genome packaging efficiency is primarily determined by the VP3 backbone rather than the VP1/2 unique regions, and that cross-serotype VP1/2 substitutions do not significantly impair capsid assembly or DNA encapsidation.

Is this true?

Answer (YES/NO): NO